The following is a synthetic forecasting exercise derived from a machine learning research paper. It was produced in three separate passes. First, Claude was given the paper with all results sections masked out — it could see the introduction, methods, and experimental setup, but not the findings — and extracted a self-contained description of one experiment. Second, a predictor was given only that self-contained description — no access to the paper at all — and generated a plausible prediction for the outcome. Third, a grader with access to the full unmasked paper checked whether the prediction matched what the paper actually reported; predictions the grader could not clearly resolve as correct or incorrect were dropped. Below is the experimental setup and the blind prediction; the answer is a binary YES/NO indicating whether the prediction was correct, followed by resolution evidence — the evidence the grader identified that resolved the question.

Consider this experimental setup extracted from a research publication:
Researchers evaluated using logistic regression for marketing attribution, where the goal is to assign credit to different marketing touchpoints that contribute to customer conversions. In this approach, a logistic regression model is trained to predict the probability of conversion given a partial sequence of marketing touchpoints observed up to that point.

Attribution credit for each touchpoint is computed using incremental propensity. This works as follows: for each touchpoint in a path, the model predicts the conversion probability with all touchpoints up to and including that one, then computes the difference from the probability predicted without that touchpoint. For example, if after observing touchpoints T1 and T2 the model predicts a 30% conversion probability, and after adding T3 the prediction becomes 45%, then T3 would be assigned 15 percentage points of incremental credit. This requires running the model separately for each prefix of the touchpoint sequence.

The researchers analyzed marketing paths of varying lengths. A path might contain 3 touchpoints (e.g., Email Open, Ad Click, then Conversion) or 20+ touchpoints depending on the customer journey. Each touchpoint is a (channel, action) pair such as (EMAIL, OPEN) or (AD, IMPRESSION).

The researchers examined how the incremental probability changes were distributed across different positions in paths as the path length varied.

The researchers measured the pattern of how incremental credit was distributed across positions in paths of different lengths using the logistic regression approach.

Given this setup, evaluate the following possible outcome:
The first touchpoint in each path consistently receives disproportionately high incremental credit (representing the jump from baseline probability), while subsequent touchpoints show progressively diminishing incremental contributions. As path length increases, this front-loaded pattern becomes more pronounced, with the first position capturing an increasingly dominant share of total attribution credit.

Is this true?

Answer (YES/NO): YES